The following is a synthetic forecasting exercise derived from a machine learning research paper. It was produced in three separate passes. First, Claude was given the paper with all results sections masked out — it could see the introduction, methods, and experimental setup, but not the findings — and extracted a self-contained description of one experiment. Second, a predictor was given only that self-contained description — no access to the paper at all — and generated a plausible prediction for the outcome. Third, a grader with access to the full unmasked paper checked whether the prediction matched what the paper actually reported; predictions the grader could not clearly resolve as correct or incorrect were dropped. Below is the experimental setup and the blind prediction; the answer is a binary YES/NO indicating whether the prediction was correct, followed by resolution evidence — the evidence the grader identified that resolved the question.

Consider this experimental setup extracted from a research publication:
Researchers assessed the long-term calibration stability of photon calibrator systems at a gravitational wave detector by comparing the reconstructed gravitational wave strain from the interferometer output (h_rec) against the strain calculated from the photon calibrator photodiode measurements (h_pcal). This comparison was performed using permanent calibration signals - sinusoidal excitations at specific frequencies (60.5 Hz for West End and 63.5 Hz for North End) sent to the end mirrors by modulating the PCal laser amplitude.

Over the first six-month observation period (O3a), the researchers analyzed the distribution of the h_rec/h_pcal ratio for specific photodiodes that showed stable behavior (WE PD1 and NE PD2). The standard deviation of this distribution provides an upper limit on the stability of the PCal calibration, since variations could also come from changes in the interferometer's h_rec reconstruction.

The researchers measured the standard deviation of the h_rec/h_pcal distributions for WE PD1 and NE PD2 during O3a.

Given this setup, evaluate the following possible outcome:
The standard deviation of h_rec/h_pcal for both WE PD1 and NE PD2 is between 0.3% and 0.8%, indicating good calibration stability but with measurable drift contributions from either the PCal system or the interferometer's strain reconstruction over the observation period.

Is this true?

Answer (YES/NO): YES